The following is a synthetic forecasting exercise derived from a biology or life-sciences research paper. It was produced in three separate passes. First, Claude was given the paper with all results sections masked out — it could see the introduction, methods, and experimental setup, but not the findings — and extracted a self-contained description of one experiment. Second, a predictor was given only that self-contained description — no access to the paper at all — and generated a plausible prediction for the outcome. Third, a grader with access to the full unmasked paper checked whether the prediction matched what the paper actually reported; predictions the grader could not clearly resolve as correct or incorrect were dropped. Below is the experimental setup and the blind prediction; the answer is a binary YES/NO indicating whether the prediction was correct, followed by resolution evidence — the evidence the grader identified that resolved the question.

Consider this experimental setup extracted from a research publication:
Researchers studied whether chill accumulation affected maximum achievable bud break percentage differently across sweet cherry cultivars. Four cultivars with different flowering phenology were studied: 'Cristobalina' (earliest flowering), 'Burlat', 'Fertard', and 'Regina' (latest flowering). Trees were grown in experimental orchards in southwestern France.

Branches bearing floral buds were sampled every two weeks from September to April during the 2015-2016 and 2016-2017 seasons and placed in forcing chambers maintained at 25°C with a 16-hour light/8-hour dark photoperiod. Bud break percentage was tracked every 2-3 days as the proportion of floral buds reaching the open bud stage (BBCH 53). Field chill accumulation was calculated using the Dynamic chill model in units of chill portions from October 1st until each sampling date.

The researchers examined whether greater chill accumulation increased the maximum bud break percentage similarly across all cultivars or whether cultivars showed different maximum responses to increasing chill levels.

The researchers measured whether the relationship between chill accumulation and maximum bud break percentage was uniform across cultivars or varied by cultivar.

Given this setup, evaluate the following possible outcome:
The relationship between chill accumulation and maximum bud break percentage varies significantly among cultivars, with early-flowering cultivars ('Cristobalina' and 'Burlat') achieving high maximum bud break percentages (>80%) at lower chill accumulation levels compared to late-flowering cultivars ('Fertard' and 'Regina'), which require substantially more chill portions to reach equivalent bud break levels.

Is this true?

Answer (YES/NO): YES